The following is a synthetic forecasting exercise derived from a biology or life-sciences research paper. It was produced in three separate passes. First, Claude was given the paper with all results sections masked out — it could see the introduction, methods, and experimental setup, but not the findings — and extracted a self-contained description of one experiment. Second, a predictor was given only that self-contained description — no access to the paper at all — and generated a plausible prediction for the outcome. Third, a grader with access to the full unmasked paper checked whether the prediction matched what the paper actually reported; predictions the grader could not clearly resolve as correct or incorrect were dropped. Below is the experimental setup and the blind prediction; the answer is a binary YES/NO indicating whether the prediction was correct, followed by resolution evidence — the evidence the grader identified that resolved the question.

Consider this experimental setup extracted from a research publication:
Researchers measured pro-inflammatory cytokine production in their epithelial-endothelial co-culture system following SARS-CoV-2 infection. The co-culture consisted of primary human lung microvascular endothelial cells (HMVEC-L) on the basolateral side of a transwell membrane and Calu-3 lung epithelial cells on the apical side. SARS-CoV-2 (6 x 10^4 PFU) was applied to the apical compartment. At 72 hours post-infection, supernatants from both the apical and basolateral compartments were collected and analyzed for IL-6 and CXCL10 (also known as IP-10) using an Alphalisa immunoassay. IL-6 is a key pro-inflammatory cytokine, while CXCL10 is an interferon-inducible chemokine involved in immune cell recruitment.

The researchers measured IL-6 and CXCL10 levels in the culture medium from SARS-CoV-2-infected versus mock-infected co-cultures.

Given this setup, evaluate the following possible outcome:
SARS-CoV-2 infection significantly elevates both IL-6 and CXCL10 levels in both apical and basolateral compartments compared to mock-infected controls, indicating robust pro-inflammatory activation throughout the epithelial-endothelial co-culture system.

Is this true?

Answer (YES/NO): NO